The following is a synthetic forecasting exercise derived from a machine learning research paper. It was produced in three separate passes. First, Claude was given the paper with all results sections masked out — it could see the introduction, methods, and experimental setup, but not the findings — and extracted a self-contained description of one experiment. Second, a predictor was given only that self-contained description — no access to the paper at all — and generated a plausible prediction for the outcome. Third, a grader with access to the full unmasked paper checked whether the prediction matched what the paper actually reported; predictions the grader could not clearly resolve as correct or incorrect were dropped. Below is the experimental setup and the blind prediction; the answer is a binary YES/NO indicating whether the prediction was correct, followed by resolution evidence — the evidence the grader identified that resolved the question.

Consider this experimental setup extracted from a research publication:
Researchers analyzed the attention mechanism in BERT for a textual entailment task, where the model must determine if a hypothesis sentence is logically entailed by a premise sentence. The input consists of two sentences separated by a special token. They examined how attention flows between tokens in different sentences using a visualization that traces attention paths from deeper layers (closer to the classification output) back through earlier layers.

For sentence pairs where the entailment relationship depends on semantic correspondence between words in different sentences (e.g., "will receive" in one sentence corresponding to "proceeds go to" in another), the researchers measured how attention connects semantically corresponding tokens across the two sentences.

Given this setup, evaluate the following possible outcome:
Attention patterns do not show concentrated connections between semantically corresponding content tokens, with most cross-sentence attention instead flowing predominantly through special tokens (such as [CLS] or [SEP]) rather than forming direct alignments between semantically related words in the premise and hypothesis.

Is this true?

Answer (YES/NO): NO